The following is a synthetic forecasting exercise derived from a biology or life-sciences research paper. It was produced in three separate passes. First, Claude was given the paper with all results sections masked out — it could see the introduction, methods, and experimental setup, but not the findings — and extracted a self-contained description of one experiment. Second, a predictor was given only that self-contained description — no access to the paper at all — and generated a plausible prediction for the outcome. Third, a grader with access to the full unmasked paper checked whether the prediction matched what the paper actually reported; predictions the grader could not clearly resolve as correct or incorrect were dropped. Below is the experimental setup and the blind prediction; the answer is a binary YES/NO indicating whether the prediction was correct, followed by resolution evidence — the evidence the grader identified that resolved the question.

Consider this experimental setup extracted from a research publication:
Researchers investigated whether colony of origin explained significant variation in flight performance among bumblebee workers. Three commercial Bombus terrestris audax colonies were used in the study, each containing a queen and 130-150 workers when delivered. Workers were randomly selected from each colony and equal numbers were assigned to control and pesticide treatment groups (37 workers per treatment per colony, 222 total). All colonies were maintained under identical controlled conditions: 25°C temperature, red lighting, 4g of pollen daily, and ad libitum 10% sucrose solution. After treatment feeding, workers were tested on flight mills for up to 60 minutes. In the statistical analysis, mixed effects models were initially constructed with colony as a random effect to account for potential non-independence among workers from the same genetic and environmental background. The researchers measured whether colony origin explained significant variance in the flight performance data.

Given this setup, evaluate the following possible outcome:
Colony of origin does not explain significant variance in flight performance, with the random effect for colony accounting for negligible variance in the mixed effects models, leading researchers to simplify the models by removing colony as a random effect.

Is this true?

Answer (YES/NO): NO